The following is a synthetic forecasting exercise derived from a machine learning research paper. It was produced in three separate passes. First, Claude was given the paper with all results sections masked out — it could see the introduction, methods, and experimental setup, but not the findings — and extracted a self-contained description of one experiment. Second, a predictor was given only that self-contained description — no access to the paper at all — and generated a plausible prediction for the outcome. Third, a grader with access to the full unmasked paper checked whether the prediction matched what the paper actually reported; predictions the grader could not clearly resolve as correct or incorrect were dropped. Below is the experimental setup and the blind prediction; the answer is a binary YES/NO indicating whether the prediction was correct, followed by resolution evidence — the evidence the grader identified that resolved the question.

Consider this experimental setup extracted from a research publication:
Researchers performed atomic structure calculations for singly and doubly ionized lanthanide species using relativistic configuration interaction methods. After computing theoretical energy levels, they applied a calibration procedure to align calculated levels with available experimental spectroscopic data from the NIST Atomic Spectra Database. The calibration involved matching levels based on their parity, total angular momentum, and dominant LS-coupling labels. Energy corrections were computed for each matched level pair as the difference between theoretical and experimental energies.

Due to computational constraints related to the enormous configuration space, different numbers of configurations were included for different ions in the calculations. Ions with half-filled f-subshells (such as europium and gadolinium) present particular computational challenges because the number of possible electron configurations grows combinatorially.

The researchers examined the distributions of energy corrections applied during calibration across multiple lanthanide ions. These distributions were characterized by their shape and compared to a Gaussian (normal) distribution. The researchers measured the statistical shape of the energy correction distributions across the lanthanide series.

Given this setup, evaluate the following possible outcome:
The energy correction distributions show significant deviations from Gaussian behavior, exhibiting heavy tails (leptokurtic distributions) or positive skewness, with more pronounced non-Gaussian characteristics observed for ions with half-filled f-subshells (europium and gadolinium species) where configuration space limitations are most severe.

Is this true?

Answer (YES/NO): NO